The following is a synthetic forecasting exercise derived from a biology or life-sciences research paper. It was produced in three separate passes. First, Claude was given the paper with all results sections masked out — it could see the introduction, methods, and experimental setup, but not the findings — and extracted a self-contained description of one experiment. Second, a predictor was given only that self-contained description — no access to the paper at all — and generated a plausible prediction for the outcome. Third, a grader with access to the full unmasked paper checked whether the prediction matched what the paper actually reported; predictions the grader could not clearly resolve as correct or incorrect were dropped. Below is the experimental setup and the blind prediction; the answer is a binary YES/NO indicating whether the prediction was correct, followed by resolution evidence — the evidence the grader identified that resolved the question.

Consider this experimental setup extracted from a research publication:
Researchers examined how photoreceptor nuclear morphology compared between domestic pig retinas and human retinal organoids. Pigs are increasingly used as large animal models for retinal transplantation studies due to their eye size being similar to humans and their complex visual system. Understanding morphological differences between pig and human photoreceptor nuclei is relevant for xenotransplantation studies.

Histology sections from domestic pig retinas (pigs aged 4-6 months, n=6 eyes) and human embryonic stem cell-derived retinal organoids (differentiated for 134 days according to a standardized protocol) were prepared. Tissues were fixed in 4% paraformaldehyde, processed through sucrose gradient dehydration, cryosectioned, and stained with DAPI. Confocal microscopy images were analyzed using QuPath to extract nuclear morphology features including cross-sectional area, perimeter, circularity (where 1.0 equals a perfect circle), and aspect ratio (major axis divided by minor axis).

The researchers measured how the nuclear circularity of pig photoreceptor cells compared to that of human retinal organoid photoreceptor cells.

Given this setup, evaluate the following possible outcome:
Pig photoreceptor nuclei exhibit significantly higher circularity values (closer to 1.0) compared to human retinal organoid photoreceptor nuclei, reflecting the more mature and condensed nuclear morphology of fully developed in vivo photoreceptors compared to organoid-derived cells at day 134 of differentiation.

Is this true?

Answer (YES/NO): NO